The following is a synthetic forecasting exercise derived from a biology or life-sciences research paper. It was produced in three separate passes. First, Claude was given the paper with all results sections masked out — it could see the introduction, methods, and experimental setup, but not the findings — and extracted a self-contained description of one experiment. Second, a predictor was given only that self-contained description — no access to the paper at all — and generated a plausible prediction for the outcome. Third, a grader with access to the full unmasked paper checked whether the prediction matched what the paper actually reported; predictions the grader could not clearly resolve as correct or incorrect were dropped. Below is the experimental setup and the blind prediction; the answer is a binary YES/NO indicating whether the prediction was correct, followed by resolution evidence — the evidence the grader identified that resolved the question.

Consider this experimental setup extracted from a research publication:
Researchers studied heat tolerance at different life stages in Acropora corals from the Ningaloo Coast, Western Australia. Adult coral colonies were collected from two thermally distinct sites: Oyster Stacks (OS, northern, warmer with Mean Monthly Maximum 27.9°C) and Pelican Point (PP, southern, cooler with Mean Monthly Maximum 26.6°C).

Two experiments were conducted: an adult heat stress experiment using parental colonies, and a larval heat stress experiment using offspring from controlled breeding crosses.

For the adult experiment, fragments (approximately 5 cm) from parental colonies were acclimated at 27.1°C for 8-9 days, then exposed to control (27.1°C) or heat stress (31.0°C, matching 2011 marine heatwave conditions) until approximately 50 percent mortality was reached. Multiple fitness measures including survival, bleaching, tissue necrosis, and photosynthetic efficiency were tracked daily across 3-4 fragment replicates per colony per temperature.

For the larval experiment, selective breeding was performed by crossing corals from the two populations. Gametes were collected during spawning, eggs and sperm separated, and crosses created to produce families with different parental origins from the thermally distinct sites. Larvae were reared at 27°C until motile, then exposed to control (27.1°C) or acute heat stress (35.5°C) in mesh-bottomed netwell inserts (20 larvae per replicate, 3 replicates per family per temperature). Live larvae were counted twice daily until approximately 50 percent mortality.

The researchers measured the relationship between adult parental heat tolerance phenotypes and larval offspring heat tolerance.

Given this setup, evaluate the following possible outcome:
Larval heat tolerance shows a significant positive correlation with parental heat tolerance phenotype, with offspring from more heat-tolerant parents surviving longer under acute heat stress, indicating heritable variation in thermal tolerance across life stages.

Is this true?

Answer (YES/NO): NO